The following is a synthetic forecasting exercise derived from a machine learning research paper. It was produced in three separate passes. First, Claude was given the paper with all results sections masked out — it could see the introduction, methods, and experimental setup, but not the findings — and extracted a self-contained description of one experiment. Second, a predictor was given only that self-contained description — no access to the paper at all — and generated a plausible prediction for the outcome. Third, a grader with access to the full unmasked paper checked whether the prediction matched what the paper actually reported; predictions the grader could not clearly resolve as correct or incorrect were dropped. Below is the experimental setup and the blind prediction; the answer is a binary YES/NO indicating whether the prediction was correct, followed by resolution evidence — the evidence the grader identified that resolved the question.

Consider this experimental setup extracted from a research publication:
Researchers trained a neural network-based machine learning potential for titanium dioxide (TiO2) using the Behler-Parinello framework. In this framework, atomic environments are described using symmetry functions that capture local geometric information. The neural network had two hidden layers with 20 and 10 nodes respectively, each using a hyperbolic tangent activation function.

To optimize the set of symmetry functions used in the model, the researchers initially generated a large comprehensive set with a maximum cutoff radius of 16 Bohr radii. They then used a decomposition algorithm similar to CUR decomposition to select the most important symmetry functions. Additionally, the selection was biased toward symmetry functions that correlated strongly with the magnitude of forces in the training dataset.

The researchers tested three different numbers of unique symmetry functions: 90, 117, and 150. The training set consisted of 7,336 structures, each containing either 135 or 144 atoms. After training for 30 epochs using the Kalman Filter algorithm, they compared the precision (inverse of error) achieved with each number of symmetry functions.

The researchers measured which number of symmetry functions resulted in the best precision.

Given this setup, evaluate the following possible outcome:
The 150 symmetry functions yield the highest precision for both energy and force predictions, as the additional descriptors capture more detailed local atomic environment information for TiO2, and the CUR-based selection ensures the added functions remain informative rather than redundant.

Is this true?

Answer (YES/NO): NO